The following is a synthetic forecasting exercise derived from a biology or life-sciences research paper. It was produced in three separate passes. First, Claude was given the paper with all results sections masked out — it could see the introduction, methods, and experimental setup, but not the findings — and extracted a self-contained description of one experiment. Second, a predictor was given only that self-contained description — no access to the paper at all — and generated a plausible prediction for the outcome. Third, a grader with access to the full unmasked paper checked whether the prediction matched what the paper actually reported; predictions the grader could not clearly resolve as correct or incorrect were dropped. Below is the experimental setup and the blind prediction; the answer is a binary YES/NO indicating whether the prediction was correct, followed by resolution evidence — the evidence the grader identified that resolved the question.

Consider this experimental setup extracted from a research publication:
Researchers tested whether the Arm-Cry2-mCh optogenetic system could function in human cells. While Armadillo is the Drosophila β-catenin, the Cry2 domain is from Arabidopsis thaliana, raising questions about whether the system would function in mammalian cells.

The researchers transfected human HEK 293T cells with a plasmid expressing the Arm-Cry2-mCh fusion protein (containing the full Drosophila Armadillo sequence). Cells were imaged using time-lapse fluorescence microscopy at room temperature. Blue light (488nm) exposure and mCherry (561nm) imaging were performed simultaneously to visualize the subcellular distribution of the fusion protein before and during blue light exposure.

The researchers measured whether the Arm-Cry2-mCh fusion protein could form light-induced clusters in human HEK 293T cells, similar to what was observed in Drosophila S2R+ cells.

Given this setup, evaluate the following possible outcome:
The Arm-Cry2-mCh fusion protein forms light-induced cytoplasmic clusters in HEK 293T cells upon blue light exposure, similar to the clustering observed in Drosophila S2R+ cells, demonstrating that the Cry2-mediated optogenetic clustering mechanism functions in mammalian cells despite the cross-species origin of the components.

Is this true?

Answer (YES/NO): YES